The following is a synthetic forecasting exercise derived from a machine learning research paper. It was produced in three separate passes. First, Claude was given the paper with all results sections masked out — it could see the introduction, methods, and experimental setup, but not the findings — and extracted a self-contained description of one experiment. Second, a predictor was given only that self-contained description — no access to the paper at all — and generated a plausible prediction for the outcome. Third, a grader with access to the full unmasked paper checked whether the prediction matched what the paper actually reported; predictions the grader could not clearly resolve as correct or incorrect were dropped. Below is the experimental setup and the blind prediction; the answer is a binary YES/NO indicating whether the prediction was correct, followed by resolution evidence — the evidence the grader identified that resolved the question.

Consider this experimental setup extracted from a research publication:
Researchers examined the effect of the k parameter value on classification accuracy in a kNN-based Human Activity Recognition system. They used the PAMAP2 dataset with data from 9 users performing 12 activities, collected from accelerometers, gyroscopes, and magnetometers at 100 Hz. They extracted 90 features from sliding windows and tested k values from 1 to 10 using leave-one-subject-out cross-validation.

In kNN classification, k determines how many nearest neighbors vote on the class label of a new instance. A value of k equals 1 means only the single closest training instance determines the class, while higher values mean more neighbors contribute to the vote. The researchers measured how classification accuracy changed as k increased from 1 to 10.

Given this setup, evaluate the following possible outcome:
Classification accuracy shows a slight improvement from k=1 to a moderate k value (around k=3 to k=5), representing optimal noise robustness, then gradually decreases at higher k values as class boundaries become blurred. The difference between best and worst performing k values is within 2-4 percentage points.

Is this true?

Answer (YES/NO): NO